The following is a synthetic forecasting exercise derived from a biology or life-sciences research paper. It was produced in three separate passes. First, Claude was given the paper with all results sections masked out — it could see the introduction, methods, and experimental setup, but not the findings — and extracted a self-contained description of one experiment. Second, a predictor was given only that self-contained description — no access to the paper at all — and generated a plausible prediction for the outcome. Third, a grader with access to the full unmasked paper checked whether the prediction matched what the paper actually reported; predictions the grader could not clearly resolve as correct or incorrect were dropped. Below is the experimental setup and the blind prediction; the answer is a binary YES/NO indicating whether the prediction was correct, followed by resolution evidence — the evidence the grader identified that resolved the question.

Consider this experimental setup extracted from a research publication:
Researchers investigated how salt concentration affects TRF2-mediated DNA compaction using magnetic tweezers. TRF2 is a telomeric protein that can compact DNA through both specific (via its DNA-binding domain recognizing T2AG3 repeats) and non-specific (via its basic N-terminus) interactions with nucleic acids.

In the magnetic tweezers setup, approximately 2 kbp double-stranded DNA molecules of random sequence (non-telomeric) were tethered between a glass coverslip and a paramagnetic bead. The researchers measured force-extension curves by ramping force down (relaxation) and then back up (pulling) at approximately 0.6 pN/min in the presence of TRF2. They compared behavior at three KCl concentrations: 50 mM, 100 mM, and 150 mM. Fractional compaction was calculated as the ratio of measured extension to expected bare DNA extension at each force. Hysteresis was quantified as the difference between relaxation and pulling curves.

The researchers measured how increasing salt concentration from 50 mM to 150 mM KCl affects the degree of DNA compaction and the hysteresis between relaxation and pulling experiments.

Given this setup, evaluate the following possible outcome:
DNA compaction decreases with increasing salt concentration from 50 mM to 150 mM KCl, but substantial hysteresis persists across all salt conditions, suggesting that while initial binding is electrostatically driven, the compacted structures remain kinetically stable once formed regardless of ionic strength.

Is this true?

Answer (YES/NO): NO